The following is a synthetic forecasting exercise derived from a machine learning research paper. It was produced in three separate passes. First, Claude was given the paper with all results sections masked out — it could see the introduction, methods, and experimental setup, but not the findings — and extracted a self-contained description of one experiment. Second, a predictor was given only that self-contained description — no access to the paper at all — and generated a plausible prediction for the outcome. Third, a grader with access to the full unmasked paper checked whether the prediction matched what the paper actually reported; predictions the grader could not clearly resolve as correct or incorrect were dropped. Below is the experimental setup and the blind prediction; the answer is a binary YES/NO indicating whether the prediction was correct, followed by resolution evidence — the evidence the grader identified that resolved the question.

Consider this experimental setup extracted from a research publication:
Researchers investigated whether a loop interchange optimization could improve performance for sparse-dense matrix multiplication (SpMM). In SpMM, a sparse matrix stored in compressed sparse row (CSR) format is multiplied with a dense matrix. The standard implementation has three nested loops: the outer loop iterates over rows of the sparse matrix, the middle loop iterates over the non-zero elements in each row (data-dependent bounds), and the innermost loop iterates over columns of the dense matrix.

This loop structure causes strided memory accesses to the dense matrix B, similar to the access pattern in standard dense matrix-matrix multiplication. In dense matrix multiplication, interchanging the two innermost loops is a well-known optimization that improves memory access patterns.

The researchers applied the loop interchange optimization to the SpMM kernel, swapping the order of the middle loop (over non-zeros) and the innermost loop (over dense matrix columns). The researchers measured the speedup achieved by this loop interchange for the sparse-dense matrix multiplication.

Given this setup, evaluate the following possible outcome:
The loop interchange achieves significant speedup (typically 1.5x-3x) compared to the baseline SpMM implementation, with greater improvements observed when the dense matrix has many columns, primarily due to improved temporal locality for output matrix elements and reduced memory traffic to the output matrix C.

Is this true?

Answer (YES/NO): NO